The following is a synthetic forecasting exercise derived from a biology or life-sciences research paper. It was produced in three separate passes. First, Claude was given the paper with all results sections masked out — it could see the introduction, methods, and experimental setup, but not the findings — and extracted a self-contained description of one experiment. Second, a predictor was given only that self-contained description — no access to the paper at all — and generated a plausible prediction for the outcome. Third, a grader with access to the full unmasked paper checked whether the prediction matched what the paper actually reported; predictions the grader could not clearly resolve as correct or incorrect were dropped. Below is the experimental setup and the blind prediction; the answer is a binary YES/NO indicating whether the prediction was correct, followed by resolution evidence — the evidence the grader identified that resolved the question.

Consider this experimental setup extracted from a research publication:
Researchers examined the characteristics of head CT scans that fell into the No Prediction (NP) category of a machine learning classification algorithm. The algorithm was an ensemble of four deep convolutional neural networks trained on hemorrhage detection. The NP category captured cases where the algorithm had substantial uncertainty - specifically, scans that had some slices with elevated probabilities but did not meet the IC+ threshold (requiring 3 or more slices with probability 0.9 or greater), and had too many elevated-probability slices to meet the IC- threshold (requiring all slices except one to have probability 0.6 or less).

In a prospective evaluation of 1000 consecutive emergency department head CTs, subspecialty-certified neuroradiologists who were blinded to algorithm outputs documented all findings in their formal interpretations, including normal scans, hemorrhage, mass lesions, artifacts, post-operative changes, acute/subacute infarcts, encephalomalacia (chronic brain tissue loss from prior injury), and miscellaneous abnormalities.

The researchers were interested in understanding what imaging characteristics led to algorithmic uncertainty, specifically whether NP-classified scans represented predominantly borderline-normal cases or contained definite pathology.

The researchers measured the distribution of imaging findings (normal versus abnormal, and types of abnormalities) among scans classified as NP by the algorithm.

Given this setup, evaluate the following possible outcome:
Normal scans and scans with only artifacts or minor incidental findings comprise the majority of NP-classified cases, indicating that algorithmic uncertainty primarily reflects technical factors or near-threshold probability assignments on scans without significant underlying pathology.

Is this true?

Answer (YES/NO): NO